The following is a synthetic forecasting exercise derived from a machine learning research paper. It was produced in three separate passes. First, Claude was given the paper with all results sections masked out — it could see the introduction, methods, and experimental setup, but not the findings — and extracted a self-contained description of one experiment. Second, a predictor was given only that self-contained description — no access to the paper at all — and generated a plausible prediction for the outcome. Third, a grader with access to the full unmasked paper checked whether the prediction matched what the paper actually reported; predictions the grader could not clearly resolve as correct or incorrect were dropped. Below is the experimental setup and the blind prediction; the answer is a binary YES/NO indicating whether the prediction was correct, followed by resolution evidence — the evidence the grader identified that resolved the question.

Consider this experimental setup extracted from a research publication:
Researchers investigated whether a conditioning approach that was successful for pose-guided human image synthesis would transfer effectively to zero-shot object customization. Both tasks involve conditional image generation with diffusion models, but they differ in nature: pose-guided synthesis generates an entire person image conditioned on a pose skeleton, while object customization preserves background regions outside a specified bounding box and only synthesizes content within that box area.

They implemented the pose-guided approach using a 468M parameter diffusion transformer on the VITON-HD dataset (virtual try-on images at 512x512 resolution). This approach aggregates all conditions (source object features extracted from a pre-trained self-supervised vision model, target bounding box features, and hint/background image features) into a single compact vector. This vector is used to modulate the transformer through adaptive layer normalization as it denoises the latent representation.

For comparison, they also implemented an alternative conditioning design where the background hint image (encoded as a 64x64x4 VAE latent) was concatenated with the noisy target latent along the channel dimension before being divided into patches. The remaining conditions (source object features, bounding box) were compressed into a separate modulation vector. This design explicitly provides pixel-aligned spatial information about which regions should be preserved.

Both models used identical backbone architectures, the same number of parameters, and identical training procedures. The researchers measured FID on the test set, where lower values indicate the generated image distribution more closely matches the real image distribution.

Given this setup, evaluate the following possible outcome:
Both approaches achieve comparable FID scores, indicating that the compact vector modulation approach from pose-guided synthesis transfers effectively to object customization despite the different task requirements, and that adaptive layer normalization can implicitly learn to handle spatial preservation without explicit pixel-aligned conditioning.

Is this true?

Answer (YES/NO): NO